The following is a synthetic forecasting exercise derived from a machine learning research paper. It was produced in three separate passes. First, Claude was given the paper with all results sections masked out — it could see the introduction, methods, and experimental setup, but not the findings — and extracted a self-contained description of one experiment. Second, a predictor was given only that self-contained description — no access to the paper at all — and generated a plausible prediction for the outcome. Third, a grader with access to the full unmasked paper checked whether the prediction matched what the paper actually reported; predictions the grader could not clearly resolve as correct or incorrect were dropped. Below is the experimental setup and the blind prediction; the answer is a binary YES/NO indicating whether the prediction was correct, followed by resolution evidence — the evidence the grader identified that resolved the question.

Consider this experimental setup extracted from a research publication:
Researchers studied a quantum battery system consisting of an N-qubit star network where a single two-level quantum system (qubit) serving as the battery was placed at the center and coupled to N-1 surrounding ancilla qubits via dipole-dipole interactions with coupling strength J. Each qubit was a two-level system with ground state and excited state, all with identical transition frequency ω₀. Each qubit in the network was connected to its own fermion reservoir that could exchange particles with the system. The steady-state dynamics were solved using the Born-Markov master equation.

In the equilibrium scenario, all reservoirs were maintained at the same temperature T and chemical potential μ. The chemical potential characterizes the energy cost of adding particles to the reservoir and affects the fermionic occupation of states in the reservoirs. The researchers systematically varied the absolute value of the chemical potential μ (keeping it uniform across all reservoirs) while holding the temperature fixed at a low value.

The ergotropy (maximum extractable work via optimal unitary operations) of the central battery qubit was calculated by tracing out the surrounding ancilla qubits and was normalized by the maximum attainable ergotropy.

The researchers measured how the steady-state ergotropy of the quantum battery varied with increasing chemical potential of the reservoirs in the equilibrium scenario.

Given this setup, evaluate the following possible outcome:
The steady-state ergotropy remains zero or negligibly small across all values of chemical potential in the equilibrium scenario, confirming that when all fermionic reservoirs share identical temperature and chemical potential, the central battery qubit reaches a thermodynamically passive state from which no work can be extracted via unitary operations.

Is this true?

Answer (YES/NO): NO